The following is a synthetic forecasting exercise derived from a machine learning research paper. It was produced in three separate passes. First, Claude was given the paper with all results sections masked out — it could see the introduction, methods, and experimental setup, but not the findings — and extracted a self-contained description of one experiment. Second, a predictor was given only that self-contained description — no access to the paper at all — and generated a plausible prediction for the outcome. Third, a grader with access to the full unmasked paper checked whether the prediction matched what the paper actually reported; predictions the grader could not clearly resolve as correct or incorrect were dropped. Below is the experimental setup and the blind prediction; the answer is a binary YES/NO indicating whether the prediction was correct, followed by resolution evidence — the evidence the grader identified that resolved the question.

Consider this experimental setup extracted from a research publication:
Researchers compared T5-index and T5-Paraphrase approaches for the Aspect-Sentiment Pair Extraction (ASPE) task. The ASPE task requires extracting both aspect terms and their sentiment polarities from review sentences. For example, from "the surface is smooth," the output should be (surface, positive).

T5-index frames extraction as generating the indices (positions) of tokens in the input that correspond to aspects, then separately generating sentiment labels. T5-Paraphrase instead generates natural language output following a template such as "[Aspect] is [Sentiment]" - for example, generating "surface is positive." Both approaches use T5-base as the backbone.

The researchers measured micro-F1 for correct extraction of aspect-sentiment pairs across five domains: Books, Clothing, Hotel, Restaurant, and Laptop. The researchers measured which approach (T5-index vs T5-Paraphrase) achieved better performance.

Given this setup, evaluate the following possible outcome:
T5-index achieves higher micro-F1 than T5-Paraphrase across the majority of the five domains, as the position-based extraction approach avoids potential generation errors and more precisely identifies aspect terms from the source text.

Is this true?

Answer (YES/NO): NO